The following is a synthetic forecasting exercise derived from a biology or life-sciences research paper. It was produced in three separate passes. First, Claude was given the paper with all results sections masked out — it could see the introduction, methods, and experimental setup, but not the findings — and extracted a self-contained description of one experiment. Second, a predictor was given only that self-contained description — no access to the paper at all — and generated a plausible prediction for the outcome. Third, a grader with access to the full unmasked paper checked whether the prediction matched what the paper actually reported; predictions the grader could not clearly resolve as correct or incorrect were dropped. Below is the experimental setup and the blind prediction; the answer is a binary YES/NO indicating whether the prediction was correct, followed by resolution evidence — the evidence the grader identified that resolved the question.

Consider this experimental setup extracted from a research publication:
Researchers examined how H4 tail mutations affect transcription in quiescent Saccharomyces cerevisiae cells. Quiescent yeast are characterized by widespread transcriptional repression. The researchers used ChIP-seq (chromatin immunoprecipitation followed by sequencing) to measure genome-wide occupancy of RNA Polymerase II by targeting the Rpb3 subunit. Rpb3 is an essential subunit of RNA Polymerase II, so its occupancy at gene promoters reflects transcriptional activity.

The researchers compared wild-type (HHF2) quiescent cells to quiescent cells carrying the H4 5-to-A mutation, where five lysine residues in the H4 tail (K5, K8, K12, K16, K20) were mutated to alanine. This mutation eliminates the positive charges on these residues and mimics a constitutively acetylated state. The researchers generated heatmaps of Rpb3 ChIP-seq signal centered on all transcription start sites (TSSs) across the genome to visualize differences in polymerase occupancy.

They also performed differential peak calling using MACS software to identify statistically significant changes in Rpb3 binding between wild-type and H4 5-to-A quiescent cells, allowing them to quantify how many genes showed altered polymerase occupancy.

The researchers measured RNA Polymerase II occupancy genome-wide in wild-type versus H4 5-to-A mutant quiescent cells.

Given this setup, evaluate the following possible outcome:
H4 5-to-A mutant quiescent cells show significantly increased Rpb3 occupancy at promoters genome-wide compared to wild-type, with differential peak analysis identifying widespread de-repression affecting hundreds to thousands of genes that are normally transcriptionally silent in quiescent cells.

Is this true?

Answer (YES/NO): YES